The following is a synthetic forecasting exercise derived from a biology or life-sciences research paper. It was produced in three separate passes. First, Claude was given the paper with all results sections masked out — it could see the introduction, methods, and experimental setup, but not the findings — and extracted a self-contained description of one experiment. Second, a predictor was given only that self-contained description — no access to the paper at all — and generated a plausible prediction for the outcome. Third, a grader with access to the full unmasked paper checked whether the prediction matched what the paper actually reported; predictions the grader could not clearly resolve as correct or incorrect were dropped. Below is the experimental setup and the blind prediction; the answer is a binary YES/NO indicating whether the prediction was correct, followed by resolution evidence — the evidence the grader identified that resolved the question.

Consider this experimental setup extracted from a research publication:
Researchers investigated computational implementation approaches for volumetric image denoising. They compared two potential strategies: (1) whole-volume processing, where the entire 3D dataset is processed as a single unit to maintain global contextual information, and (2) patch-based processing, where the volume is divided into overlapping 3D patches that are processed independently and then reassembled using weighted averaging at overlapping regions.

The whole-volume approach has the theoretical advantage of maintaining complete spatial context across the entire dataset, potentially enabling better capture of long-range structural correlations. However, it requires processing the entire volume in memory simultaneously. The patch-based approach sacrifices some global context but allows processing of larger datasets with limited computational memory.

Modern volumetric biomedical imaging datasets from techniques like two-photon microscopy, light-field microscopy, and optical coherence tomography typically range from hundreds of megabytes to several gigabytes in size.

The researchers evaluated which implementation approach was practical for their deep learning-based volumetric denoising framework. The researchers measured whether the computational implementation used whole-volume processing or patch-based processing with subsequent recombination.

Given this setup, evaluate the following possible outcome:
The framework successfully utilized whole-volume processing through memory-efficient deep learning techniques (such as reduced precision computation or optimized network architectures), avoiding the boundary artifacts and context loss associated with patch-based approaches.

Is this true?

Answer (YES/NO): NO